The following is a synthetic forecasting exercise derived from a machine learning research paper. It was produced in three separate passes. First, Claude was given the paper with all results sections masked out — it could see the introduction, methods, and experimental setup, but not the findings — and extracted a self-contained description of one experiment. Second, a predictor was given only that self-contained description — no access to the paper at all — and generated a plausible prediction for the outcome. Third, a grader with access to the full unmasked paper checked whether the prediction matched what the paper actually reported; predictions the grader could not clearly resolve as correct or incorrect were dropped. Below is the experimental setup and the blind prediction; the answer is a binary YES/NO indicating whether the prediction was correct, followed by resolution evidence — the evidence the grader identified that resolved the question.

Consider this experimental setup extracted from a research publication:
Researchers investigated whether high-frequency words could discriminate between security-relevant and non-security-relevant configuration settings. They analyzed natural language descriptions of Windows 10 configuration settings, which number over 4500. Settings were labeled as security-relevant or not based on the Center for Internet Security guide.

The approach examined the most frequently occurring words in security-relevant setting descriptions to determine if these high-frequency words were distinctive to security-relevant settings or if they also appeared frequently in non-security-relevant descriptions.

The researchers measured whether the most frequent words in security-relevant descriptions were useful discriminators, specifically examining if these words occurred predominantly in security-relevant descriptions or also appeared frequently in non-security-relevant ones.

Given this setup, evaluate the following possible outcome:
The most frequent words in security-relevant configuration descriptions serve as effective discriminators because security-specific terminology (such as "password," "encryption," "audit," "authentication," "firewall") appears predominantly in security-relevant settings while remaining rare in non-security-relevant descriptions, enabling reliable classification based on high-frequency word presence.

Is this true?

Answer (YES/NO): NO